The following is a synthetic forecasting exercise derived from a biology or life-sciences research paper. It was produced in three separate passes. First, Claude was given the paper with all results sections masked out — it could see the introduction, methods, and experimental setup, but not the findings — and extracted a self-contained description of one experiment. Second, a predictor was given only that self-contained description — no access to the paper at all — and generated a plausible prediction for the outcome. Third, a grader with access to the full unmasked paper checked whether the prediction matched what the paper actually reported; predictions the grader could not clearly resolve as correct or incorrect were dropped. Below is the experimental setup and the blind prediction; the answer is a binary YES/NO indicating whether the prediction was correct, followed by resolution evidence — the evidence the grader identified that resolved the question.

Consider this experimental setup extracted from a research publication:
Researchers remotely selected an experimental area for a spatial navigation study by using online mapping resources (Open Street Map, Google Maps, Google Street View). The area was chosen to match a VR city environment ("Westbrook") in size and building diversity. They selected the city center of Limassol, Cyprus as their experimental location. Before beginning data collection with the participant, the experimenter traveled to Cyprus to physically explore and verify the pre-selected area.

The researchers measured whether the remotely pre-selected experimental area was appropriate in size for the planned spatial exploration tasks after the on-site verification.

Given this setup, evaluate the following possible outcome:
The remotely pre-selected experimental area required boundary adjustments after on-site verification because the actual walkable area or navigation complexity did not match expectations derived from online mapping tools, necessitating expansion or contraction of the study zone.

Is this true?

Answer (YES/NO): YES